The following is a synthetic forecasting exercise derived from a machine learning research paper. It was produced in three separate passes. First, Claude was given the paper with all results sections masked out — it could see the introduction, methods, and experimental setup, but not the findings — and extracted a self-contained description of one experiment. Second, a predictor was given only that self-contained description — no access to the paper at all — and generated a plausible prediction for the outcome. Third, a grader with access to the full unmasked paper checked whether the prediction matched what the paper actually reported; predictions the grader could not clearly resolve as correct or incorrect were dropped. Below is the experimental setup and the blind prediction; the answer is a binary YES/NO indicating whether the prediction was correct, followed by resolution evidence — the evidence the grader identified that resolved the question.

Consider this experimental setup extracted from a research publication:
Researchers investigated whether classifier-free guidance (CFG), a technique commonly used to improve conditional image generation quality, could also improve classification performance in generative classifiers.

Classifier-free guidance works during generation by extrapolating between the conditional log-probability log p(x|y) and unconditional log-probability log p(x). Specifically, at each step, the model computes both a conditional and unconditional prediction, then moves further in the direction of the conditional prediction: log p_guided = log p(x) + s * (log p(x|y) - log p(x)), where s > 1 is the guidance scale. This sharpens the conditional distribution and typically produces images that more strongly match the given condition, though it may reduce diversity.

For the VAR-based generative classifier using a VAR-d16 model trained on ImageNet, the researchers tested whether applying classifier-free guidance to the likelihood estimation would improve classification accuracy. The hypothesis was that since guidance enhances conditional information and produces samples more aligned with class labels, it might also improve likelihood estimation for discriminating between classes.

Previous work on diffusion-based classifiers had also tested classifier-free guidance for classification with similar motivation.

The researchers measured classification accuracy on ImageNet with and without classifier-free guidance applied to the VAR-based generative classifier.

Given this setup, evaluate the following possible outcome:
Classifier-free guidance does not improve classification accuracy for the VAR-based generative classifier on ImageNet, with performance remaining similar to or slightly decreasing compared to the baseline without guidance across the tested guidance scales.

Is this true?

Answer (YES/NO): YES